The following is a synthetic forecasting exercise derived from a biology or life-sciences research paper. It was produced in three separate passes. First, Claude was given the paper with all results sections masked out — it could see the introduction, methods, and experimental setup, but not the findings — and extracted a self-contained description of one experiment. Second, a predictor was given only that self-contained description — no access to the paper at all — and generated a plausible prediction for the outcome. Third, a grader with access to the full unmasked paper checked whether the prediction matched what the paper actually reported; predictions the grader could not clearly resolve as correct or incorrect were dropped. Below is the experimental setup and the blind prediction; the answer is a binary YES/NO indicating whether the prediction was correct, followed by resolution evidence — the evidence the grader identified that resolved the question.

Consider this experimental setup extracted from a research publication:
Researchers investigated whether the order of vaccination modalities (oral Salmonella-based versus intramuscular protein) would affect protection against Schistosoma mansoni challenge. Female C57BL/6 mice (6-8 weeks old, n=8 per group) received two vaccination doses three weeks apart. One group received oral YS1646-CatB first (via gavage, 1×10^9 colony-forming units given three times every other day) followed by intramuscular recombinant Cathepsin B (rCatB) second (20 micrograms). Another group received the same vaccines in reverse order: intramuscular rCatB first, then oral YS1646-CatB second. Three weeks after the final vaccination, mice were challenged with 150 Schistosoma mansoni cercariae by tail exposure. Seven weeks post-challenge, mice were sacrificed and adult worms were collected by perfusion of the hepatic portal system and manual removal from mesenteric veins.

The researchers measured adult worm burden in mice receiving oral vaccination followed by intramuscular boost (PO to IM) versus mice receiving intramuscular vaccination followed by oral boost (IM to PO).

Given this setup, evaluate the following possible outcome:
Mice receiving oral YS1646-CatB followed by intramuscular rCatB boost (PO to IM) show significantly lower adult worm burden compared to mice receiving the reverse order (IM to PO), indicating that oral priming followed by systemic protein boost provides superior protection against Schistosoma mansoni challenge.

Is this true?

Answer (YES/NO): NO